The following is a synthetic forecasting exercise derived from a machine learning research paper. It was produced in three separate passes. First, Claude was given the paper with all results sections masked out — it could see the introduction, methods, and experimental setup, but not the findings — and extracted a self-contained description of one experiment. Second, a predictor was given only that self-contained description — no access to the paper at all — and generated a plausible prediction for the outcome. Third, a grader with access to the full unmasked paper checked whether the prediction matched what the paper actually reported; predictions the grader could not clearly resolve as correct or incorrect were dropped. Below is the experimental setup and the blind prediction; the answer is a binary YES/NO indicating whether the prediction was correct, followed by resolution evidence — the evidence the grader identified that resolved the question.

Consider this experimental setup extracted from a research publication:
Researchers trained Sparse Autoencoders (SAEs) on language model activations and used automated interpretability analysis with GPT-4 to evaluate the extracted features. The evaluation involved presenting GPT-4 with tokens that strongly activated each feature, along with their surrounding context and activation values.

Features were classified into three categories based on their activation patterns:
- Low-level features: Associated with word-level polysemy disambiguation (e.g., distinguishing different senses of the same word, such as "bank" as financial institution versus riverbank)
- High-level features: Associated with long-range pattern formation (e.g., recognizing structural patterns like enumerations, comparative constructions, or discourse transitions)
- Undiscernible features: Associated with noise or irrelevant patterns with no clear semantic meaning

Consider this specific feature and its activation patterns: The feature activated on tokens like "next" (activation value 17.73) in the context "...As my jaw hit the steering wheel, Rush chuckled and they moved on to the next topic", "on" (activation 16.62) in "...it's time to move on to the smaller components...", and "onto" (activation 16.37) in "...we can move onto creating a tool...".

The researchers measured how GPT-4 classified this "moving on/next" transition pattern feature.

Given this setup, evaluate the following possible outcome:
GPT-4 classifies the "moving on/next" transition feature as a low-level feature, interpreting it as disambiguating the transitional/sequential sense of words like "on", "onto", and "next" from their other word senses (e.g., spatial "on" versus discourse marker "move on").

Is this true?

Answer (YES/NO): NO